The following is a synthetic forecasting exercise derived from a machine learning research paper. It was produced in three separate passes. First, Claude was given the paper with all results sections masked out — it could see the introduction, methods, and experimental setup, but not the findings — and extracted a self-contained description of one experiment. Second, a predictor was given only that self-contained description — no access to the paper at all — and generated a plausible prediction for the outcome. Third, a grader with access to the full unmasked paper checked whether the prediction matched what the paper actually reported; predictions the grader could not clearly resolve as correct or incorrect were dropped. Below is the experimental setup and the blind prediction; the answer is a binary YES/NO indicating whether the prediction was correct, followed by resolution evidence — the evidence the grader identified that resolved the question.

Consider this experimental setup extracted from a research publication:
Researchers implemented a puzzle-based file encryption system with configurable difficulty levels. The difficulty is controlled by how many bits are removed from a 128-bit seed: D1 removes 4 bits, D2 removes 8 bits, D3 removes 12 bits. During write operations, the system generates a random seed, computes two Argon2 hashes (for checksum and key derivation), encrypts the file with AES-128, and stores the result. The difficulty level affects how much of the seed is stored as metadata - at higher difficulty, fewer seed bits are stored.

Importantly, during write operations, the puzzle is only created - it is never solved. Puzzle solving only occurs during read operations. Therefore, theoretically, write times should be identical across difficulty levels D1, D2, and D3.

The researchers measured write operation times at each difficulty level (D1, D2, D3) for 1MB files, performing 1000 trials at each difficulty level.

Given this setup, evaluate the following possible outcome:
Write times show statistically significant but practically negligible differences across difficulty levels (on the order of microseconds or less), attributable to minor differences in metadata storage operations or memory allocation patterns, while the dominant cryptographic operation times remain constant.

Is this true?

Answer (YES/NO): NO